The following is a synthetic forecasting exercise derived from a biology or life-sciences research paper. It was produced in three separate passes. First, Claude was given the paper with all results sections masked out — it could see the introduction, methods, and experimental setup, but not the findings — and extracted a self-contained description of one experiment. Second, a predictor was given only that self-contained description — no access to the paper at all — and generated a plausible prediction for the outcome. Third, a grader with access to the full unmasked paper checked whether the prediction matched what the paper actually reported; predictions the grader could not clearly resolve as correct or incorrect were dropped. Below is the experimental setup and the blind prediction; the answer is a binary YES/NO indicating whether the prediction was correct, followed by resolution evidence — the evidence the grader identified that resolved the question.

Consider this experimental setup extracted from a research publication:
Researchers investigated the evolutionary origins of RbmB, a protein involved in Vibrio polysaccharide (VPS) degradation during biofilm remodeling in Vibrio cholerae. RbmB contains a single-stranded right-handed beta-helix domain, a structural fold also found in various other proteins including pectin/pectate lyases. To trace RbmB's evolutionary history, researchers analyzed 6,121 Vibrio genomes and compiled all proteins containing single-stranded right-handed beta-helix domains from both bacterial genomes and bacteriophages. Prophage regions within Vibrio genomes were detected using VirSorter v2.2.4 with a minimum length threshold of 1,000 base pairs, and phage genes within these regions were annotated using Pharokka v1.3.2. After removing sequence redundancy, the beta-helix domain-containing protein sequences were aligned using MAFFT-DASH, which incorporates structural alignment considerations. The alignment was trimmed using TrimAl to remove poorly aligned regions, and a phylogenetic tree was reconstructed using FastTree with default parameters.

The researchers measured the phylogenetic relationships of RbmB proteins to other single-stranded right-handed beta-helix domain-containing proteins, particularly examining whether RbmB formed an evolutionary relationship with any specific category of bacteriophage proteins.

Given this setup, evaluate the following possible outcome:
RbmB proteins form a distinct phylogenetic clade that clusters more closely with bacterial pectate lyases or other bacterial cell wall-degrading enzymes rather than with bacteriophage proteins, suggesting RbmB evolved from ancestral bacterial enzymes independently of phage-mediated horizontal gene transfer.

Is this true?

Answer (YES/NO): NO